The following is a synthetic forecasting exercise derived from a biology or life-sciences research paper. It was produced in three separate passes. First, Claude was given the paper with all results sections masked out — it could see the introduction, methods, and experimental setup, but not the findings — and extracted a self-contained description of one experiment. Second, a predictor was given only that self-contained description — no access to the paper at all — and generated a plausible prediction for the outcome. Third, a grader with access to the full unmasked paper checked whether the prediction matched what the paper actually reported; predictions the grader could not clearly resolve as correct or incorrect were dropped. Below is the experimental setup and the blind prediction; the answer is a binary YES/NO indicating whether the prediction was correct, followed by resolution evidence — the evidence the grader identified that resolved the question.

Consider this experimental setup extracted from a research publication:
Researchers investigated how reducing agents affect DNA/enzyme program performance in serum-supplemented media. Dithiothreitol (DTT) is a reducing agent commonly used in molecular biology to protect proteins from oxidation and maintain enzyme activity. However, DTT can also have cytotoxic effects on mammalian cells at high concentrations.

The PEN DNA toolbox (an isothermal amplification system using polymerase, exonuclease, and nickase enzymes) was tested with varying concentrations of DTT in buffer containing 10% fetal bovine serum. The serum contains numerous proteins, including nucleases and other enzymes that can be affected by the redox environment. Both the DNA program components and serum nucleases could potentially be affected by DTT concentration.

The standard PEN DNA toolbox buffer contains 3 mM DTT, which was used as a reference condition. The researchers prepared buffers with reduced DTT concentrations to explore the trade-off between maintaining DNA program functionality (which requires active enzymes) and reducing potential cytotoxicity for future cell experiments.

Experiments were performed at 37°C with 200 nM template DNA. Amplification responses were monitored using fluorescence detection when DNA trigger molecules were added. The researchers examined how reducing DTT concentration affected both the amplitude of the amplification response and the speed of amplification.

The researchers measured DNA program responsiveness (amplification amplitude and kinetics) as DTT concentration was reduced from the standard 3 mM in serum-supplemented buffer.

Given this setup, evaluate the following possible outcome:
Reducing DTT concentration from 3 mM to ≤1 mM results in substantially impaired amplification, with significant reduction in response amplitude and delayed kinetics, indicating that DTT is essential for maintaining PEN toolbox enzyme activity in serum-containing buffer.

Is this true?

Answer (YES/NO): NO